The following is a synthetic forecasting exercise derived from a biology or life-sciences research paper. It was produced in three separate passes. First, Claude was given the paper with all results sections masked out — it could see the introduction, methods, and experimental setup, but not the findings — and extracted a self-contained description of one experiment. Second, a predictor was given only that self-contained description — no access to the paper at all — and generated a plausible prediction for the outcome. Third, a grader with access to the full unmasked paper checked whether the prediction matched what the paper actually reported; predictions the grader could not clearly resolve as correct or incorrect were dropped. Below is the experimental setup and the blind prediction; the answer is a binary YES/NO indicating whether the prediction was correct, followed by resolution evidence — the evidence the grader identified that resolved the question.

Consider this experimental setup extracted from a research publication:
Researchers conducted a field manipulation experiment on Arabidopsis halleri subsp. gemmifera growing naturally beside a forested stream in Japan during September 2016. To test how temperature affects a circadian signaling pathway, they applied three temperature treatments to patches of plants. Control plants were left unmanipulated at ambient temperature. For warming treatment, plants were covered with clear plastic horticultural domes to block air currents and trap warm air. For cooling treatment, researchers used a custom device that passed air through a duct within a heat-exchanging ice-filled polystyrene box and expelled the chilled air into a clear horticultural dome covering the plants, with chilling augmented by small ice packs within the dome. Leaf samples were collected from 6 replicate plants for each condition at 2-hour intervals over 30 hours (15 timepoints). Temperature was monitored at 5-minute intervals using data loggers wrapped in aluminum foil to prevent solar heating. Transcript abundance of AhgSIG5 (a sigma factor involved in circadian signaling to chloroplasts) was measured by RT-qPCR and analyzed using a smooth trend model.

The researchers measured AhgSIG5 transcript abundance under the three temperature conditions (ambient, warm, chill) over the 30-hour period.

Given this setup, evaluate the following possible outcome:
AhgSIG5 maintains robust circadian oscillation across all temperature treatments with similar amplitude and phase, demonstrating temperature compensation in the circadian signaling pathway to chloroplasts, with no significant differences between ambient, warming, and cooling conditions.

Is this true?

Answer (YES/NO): NO